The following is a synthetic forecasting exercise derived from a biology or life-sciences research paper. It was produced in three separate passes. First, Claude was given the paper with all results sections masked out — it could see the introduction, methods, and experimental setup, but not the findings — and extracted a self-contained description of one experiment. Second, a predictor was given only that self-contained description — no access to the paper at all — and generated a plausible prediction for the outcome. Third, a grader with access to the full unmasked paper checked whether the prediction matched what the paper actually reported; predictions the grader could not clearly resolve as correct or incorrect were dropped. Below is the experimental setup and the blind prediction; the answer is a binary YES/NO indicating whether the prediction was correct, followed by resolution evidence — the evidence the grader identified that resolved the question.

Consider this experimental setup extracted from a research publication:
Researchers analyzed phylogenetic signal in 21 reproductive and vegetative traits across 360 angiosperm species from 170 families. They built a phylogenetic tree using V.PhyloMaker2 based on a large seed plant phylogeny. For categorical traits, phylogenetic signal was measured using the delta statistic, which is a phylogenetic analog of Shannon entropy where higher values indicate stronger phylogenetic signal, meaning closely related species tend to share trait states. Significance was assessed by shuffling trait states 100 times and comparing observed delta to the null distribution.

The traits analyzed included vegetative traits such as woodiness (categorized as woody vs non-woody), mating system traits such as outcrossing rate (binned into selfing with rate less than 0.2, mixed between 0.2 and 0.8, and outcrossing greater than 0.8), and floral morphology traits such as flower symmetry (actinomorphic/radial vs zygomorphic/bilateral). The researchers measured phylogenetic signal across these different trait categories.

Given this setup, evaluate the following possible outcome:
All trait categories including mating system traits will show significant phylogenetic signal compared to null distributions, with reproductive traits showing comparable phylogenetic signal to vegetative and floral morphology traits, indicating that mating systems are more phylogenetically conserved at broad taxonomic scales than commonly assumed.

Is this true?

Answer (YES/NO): NO